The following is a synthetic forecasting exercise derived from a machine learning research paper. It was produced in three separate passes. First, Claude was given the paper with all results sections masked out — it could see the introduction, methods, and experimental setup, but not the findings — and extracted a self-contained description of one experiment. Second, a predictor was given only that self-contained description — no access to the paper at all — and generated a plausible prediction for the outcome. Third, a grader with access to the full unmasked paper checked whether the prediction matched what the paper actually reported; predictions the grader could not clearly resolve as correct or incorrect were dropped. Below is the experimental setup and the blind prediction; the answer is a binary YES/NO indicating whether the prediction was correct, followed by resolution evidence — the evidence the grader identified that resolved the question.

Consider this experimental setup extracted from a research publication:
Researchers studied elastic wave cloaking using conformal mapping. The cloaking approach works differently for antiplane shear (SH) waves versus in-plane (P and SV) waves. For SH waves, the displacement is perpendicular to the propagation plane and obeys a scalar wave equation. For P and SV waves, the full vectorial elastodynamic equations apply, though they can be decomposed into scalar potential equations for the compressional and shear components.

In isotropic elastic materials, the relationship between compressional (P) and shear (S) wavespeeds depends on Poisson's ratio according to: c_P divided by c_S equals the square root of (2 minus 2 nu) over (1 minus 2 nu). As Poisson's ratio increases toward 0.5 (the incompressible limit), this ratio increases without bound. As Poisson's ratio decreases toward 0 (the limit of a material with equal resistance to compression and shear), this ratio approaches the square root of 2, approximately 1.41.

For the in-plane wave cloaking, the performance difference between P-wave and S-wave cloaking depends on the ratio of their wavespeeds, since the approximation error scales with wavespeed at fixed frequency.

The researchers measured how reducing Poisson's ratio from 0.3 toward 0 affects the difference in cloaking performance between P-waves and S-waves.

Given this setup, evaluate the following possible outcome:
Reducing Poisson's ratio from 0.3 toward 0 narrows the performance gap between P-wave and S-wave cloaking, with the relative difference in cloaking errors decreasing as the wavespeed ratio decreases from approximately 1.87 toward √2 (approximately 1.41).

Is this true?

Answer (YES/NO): YES